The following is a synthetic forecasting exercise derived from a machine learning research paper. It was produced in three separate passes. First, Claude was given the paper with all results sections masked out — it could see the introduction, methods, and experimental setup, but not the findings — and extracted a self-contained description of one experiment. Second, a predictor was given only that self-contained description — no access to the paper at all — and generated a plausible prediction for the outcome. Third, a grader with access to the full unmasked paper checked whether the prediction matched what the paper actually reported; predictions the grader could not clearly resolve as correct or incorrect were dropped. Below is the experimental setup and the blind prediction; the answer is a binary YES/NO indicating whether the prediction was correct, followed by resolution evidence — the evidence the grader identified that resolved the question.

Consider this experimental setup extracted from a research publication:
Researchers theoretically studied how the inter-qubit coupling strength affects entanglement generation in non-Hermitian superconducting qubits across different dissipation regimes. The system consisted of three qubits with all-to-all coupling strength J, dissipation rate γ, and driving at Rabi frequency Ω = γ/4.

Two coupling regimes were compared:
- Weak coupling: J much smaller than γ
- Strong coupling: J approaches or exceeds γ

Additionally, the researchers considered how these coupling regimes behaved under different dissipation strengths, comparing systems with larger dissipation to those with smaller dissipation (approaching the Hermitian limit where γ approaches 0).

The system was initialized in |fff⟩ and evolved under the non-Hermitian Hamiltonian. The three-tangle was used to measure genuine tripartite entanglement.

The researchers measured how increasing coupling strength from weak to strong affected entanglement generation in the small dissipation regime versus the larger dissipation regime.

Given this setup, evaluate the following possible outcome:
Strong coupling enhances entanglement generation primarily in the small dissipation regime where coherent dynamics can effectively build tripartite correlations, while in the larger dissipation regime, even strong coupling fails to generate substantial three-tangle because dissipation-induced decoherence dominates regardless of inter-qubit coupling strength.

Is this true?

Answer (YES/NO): YES